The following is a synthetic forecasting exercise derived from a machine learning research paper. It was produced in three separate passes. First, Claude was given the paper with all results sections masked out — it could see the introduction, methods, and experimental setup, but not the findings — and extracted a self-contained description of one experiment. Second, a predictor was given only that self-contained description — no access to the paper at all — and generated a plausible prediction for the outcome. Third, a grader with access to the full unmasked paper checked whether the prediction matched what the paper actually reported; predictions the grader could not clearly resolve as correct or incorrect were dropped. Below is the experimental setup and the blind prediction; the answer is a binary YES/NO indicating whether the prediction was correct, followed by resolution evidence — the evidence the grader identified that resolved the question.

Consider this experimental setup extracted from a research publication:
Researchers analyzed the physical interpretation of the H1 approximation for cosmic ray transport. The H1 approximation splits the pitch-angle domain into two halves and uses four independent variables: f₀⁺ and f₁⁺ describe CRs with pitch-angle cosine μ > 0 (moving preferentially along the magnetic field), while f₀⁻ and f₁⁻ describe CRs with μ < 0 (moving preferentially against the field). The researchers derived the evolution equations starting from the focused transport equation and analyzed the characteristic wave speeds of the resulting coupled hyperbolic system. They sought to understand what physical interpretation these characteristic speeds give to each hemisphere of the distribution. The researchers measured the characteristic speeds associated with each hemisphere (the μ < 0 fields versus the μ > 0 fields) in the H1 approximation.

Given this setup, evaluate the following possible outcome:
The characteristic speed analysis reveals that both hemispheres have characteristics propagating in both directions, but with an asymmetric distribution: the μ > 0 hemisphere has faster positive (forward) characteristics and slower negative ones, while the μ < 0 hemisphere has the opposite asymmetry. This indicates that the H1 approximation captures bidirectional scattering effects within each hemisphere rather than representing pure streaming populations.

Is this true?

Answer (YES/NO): NO